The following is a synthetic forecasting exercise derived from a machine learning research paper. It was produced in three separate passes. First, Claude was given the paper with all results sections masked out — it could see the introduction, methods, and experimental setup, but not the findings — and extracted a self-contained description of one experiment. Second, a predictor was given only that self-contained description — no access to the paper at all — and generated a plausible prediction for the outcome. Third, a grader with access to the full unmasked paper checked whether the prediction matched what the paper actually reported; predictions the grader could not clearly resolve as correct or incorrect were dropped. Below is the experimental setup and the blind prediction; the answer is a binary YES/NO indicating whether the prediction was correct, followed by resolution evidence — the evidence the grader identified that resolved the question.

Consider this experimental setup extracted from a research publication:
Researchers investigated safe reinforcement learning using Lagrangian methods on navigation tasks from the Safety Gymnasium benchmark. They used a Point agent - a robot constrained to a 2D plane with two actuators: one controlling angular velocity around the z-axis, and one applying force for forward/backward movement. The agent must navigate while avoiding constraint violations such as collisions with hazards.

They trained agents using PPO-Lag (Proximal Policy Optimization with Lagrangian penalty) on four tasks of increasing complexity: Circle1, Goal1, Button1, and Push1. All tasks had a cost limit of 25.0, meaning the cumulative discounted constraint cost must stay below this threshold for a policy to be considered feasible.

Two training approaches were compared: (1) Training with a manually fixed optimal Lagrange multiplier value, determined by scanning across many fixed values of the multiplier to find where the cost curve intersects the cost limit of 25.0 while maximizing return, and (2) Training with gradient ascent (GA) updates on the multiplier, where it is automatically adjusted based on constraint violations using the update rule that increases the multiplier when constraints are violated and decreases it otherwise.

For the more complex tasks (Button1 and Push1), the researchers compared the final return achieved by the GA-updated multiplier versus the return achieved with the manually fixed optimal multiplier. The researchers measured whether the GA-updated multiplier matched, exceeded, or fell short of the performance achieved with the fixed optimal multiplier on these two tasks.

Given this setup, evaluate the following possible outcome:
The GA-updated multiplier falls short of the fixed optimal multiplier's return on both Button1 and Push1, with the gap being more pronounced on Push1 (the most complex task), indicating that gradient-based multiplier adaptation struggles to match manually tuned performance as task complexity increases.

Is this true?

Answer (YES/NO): NO